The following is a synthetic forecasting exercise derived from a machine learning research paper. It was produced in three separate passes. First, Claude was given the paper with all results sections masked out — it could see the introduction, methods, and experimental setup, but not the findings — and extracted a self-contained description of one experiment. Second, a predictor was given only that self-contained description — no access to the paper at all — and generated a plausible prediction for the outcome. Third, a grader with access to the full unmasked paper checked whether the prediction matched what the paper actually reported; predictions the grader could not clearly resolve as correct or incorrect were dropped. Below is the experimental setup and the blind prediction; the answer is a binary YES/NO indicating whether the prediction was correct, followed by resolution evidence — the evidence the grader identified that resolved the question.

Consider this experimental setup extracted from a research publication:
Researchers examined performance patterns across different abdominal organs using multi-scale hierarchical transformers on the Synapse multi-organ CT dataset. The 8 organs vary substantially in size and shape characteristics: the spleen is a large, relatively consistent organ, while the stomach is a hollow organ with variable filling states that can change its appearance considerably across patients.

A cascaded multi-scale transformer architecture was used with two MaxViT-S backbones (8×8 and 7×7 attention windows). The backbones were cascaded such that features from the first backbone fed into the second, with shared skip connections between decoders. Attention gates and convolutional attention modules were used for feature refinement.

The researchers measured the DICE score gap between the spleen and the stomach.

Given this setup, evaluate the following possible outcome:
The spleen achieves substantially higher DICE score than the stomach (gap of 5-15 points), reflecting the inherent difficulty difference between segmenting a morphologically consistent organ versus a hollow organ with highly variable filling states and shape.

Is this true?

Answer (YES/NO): YES